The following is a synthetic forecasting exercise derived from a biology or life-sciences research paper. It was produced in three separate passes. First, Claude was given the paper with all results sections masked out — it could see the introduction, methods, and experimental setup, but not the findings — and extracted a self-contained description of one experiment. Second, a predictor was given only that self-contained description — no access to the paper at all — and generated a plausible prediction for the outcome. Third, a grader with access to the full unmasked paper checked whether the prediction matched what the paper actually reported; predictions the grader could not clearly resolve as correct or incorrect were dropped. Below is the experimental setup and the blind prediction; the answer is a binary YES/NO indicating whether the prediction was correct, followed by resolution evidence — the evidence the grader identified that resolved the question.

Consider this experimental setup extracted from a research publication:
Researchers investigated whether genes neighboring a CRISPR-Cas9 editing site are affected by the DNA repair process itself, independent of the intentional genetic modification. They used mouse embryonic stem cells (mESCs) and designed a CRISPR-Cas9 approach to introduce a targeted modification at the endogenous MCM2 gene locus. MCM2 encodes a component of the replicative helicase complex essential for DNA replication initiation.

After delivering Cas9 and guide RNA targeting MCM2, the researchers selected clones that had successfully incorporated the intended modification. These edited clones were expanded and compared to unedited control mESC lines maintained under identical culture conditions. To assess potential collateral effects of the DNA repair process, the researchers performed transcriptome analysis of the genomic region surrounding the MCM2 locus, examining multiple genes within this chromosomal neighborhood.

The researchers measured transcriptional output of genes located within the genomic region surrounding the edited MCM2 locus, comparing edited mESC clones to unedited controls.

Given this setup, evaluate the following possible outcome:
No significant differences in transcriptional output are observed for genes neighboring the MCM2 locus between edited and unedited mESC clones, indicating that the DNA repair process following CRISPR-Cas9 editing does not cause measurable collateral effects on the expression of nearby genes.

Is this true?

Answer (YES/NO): NO